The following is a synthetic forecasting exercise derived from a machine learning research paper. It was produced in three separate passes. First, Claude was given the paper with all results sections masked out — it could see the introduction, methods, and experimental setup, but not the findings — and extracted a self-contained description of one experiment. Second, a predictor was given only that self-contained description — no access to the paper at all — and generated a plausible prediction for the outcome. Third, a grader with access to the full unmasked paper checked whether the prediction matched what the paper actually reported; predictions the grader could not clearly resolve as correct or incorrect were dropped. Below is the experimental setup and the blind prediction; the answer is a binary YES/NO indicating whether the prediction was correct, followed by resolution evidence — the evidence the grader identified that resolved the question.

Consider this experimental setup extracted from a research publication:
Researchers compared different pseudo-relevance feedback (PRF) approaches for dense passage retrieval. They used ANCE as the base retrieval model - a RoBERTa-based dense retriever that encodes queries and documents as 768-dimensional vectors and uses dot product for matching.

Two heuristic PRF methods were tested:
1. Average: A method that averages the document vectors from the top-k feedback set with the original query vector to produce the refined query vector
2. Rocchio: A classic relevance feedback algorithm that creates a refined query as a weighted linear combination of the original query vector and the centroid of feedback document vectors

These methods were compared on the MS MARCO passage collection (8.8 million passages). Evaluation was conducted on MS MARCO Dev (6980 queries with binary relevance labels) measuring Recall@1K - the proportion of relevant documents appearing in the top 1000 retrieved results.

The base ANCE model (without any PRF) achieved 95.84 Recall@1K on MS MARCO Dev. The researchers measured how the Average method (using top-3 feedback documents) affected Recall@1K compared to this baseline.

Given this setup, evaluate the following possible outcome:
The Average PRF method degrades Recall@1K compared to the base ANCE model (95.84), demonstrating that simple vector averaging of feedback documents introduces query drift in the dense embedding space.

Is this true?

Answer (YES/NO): YES